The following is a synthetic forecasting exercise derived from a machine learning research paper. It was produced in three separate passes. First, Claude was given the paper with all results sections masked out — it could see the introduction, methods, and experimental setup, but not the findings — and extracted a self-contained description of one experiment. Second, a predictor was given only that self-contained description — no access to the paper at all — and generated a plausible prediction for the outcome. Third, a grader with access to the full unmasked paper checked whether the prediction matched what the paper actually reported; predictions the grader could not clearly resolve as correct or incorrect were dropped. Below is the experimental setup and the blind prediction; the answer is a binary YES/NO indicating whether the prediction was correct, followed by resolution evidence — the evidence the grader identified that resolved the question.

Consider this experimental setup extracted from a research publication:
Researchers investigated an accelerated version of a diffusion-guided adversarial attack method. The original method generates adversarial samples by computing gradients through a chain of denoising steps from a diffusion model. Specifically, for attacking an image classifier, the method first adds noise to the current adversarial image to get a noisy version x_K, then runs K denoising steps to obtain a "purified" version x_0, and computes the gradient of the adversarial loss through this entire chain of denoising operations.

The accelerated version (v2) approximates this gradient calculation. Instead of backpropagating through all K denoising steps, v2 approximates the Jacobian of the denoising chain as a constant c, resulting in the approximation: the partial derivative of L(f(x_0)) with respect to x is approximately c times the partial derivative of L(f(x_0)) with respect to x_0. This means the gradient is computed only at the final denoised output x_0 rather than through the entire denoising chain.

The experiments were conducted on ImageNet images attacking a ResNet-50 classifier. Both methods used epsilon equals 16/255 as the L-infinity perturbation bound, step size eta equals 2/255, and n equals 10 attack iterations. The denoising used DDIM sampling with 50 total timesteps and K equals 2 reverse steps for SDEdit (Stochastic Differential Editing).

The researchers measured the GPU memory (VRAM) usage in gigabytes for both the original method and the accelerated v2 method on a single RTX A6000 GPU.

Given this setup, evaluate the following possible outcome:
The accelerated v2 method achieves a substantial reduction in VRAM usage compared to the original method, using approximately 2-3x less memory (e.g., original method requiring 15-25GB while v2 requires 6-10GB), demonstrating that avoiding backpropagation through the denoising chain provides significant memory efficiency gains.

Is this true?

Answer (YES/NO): NO